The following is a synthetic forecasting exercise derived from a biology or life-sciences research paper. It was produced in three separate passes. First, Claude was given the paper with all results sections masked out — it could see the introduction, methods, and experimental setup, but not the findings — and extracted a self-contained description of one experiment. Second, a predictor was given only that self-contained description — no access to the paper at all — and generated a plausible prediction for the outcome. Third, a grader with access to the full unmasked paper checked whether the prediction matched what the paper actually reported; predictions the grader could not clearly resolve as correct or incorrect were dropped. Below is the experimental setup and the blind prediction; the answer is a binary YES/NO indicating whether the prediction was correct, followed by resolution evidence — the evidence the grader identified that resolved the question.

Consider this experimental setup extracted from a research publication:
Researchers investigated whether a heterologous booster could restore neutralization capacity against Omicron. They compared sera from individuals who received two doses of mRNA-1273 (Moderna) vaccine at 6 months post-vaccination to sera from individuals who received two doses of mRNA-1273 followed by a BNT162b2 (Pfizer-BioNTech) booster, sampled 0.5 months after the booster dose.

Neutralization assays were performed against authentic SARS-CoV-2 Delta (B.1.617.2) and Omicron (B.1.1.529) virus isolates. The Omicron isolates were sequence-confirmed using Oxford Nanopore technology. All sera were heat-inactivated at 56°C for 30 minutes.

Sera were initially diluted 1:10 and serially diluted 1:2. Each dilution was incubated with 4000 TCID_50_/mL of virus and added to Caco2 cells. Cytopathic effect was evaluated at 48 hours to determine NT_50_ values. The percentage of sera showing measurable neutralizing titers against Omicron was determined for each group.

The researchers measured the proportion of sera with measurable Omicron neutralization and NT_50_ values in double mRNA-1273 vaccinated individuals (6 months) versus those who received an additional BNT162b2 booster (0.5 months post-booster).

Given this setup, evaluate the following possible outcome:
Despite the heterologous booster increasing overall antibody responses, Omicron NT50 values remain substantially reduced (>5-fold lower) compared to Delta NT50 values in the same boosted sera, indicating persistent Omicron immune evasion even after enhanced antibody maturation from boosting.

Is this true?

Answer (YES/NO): YES